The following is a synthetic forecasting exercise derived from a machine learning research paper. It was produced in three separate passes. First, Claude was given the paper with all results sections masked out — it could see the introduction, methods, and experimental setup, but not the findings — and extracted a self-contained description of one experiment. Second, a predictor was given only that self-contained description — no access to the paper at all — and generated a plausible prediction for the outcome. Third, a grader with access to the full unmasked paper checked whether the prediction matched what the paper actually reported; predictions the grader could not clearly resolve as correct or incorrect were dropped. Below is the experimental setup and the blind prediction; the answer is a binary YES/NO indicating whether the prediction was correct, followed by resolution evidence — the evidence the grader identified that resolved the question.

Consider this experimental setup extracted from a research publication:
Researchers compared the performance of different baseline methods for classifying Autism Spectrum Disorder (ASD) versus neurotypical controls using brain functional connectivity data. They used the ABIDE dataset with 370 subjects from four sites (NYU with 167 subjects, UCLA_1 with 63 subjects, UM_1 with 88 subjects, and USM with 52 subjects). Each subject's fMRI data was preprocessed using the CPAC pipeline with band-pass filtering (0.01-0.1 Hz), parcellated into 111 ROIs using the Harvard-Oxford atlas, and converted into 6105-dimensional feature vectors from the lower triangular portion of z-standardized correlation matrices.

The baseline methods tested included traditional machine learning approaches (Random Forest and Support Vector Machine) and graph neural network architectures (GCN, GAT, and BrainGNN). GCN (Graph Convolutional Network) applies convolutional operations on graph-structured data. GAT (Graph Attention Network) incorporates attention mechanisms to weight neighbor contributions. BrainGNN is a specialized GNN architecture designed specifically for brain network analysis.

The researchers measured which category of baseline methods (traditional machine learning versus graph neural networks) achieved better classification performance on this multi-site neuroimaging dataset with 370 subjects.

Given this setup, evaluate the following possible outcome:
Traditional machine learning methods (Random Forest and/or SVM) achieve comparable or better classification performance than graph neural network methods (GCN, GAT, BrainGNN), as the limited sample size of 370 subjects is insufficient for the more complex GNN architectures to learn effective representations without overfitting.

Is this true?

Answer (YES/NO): NO